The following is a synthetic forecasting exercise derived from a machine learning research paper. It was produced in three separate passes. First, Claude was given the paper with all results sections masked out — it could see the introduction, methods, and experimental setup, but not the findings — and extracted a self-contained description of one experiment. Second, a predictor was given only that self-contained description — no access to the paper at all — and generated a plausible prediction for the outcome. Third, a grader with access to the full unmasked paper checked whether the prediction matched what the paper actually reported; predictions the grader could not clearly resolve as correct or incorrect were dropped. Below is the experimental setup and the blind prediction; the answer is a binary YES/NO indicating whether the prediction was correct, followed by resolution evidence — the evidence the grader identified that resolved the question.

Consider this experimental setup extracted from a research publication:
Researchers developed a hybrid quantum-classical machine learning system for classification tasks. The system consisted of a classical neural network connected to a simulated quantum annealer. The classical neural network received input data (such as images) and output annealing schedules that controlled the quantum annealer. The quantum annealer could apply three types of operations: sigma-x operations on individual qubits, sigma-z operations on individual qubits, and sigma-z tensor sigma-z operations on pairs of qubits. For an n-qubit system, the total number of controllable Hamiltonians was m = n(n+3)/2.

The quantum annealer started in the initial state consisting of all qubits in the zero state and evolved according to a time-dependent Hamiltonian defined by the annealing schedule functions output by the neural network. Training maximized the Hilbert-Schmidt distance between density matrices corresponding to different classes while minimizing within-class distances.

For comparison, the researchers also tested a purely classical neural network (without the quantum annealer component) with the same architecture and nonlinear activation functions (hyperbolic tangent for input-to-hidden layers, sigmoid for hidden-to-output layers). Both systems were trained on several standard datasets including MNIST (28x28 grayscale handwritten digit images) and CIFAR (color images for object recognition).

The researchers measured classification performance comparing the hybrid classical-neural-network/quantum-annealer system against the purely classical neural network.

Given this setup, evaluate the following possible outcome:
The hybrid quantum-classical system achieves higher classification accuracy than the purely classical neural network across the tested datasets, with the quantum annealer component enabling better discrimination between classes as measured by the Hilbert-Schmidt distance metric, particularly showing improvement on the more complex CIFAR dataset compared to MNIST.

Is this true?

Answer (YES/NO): NO